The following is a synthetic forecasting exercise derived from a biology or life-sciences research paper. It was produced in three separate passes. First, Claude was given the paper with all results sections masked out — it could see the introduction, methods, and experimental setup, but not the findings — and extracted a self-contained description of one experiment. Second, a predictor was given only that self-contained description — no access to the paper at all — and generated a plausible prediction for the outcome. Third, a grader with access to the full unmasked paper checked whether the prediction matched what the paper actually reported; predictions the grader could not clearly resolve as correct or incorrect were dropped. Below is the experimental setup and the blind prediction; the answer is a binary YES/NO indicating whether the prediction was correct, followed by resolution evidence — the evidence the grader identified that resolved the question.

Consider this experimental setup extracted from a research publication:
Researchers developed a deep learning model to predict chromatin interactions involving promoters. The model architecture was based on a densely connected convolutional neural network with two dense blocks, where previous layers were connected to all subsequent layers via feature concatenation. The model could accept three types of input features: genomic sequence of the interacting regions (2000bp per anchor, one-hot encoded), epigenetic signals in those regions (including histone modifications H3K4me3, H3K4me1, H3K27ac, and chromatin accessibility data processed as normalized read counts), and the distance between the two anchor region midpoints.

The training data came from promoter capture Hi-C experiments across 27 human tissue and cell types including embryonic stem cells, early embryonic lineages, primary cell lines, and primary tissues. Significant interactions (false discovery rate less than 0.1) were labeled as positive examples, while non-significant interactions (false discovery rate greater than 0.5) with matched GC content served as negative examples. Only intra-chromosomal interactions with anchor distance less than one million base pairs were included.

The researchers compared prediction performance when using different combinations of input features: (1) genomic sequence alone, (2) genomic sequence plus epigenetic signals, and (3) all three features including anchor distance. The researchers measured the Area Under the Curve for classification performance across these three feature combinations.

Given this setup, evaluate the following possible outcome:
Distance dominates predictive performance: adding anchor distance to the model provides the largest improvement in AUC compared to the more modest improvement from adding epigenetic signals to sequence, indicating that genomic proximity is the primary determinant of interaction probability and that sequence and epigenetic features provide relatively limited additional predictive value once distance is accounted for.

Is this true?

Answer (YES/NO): YES